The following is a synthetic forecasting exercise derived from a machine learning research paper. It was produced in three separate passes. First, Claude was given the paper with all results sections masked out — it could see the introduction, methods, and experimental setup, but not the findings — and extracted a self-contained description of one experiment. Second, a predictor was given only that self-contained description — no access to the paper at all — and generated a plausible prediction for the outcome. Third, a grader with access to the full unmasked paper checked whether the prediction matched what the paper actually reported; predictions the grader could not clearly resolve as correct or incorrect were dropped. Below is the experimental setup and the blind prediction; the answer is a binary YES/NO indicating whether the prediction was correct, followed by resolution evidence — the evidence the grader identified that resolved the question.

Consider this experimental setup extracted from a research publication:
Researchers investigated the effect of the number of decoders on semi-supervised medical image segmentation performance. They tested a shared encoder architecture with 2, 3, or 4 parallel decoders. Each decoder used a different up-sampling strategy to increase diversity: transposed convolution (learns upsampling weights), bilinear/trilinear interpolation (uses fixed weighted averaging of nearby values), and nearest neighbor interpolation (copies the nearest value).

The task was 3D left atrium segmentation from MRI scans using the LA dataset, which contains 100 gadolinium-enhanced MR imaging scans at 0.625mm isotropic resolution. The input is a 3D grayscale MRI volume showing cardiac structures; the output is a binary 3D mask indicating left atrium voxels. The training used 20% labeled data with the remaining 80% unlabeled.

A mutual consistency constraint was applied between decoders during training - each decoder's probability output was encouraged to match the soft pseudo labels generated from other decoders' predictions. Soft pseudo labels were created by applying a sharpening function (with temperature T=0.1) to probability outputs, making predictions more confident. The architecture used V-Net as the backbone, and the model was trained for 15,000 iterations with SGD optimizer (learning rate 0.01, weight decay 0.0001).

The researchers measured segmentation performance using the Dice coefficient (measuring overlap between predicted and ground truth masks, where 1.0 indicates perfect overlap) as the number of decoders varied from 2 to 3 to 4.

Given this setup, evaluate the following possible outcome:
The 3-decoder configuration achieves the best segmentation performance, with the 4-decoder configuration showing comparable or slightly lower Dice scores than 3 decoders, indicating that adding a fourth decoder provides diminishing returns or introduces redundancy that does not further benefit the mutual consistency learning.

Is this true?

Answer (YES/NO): NO